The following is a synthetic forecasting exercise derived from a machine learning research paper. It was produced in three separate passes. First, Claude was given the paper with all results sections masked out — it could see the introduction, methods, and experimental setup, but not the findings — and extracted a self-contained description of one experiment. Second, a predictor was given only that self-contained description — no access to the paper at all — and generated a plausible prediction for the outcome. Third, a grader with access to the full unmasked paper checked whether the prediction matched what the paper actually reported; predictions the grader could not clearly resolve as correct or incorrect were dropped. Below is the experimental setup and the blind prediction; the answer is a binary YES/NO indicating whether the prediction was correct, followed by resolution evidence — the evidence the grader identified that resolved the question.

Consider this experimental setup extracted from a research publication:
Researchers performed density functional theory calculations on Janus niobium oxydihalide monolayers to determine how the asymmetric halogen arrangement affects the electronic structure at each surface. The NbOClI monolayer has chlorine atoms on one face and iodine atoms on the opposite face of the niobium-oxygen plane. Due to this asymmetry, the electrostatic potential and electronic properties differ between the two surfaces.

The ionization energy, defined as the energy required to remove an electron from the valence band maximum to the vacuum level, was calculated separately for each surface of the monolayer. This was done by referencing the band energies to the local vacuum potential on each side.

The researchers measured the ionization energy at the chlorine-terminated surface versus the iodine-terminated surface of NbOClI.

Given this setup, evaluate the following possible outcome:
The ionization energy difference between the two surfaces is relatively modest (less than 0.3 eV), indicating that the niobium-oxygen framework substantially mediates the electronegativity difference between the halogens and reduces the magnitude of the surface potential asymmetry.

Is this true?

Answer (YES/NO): NO